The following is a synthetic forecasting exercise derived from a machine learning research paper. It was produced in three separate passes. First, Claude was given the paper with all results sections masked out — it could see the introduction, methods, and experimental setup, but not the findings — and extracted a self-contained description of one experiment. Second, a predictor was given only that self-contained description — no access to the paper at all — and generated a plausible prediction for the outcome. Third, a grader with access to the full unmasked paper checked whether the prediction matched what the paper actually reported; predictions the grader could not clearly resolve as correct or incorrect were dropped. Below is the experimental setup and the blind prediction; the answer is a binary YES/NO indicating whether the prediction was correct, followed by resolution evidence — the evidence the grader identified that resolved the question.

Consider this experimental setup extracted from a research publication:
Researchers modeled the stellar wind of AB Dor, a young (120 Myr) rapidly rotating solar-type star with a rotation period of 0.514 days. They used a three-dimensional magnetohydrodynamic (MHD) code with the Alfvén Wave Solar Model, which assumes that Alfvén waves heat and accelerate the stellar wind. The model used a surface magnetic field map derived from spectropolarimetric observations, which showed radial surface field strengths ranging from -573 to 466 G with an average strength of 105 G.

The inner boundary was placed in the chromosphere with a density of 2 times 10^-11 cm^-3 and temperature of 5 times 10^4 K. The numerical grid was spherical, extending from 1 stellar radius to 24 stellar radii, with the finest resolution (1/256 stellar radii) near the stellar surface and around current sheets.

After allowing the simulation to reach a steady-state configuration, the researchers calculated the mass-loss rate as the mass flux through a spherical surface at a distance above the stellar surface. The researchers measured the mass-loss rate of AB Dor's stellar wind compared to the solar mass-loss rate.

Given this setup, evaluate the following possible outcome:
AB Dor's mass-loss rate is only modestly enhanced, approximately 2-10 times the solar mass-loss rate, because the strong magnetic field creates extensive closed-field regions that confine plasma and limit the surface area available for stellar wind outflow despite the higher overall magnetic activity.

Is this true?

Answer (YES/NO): NO